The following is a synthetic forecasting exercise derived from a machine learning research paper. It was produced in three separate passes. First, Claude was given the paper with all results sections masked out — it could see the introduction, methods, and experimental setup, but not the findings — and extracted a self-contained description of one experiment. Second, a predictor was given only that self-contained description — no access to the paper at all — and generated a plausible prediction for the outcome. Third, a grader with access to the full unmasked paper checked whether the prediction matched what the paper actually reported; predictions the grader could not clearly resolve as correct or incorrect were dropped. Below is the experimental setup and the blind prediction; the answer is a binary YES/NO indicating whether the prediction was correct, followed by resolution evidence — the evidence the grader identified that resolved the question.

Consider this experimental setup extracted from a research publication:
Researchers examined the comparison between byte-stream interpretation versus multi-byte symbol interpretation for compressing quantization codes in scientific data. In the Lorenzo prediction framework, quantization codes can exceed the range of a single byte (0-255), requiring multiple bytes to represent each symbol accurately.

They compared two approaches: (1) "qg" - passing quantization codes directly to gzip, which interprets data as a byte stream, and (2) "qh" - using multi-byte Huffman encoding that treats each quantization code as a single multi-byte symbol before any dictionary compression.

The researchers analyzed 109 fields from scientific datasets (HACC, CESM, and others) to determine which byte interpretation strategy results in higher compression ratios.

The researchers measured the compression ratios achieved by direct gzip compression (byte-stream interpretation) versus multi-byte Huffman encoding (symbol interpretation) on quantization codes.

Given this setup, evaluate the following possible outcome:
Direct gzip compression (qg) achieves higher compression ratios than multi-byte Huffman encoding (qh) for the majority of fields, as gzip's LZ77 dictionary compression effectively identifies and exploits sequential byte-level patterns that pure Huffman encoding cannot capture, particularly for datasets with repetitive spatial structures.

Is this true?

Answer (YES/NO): NO